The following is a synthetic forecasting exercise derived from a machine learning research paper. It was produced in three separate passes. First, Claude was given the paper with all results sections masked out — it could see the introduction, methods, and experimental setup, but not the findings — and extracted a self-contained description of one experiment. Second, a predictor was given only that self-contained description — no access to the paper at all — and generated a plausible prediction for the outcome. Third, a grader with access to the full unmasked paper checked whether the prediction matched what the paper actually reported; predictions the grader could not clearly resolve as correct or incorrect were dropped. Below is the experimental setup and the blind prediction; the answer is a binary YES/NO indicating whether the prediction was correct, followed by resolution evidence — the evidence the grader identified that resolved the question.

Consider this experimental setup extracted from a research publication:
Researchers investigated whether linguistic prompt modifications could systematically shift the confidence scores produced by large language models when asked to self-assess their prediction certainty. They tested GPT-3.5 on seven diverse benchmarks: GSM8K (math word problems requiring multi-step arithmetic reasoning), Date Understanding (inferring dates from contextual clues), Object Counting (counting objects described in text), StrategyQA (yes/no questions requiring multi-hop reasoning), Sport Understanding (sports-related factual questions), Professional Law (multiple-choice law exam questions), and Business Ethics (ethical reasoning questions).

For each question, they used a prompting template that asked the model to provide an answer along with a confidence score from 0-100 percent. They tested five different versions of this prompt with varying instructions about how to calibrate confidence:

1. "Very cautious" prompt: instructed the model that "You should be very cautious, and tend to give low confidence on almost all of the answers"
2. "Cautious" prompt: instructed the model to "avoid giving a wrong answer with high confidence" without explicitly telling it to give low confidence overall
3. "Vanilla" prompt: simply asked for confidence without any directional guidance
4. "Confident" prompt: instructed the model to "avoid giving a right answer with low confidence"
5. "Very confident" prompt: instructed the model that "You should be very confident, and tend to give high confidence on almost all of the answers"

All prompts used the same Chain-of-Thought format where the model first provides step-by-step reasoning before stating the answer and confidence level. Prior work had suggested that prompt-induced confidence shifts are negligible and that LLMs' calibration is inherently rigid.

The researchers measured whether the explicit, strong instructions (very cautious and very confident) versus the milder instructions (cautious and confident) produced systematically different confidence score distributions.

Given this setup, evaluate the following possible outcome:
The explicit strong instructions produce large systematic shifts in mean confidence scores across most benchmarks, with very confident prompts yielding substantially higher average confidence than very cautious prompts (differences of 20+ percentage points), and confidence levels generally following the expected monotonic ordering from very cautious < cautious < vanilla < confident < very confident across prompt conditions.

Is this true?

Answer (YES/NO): NO